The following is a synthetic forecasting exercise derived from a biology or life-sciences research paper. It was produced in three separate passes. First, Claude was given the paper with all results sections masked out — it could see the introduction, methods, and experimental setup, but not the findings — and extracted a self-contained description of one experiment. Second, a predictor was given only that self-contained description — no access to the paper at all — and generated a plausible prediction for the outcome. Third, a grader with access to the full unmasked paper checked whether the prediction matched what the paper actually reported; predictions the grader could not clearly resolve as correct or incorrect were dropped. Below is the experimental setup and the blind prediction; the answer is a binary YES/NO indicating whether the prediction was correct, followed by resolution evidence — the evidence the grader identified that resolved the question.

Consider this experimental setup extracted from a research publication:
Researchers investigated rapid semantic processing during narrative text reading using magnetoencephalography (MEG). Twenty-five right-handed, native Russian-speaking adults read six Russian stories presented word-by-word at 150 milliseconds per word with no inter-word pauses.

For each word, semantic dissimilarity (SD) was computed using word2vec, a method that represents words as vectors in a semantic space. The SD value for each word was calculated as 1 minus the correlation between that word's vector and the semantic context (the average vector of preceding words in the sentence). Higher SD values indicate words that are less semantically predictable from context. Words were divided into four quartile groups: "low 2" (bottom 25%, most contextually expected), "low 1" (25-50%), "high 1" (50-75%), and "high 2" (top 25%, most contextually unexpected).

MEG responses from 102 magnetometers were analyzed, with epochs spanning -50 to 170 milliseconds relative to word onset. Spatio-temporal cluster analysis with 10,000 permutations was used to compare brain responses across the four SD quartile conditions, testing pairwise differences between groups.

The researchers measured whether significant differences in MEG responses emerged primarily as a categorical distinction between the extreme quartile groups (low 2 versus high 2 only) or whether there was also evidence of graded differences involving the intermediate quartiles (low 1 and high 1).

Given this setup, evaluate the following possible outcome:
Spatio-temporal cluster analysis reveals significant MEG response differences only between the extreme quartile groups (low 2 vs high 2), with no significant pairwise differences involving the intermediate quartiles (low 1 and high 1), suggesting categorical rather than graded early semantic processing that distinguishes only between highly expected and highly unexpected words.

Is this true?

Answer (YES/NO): NO